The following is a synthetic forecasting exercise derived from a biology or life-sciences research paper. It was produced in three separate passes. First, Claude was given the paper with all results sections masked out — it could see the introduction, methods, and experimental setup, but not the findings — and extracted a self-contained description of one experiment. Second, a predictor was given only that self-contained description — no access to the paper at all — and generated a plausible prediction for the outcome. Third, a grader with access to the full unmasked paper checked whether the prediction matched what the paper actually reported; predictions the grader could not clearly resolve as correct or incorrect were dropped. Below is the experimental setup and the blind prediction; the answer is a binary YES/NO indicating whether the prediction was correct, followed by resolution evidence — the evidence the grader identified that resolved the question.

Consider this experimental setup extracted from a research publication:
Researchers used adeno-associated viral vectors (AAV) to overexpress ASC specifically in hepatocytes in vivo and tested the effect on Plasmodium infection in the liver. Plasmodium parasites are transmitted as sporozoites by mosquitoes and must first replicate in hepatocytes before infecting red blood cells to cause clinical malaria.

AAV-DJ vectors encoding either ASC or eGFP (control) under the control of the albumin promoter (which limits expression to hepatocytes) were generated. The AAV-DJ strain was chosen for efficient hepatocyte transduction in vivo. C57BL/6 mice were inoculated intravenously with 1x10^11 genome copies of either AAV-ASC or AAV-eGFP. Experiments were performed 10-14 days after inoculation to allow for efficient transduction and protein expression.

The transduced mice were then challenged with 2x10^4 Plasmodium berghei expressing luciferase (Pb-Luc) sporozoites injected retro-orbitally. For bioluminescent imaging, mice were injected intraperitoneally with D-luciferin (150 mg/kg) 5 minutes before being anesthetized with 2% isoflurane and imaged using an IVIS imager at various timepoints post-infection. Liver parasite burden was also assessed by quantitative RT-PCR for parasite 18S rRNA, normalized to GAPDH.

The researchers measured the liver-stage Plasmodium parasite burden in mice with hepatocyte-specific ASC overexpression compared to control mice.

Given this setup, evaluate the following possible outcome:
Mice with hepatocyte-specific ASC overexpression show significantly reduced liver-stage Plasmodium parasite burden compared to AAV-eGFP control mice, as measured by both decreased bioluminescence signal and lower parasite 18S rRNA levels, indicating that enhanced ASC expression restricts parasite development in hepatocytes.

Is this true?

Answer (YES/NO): YES